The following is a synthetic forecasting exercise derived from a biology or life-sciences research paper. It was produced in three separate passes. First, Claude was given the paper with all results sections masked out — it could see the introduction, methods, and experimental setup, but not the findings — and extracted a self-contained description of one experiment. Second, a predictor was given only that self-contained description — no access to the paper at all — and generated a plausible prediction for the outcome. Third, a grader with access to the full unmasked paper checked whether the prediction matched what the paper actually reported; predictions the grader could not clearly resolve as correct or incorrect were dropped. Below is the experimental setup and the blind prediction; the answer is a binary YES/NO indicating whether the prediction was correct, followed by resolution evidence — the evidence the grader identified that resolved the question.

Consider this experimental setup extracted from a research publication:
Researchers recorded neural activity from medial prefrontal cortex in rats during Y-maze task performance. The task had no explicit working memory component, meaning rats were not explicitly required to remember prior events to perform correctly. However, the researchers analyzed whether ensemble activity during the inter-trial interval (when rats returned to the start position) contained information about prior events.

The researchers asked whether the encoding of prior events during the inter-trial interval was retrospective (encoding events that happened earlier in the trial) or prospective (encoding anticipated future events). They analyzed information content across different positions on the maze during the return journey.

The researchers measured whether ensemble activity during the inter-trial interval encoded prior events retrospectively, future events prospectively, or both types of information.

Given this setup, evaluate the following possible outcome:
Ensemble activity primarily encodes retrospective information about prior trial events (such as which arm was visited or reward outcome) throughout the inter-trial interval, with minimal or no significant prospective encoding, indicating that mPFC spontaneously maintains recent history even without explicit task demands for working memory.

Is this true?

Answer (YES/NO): YES